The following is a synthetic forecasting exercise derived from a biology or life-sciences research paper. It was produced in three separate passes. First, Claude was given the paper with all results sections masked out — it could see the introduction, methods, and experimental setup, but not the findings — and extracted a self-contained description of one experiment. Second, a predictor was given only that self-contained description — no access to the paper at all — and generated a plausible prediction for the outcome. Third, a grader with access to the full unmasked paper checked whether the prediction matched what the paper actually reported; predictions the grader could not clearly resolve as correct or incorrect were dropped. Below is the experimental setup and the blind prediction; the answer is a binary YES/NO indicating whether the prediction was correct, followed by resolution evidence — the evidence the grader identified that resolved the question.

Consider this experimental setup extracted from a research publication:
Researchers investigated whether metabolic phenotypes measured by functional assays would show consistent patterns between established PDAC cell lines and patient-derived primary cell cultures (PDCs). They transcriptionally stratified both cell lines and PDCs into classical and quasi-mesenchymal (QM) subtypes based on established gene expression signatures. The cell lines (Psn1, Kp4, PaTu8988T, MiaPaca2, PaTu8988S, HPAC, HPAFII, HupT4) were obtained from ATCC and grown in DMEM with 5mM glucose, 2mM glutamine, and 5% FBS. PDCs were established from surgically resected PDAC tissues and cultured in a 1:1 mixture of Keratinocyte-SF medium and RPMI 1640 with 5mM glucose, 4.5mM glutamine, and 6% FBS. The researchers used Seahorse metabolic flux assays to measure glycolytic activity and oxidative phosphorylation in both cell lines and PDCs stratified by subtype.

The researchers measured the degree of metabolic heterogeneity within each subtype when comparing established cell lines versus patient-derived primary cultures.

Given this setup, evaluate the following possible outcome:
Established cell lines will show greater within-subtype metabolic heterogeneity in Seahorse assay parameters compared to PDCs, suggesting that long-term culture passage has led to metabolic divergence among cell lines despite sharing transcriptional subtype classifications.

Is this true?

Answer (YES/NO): NO